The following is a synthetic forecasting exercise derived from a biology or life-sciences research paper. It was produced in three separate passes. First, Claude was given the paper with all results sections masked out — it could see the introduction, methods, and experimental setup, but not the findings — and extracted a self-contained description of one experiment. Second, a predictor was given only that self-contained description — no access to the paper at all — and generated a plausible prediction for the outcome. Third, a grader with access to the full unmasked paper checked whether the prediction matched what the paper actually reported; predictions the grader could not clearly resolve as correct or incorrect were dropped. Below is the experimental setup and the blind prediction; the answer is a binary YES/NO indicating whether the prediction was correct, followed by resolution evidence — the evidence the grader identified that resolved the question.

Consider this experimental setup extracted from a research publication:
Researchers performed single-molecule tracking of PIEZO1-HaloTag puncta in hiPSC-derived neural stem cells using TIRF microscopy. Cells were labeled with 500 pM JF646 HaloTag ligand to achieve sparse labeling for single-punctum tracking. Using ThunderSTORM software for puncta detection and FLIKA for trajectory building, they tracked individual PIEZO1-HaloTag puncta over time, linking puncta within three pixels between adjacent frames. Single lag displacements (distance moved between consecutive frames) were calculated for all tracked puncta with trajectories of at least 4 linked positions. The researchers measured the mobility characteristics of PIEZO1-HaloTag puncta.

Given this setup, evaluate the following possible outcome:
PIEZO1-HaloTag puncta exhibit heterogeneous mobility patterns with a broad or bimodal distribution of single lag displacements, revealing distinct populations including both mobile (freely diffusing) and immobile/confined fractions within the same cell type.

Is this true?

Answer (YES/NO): YES